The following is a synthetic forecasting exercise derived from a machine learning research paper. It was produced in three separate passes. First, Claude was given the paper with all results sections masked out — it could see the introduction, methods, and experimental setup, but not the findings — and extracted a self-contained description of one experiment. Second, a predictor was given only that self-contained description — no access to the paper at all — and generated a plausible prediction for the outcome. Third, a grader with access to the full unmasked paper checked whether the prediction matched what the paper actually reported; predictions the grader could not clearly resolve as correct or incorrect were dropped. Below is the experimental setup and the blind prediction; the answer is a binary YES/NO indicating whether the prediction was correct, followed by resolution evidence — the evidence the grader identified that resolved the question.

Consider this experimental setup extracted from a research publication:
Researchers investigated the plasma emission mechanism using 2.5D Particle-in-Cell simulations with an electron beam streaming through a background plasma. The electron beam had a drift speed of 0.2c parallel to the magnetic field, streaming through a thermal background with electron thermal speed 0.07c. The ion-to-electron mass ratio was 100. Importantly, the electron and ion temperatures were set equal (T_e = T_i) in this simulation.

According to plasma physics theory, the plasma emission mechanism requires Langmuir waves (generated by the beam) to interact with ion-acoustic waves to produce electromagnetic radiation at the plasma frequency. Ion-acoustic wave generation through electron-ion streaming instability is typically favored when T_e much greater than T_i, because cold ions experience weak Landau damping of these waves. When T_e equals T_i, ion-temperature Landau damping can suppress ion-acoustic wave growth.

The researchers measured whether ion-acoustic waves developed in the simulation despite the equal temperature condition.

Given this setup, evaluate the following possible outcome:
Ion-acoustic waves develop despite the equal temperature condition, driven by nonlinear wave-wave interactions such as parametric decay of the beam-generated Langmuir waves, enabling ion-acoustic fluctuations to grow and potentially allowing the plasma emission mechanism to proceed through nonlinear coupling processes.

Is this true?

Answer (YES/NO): NO